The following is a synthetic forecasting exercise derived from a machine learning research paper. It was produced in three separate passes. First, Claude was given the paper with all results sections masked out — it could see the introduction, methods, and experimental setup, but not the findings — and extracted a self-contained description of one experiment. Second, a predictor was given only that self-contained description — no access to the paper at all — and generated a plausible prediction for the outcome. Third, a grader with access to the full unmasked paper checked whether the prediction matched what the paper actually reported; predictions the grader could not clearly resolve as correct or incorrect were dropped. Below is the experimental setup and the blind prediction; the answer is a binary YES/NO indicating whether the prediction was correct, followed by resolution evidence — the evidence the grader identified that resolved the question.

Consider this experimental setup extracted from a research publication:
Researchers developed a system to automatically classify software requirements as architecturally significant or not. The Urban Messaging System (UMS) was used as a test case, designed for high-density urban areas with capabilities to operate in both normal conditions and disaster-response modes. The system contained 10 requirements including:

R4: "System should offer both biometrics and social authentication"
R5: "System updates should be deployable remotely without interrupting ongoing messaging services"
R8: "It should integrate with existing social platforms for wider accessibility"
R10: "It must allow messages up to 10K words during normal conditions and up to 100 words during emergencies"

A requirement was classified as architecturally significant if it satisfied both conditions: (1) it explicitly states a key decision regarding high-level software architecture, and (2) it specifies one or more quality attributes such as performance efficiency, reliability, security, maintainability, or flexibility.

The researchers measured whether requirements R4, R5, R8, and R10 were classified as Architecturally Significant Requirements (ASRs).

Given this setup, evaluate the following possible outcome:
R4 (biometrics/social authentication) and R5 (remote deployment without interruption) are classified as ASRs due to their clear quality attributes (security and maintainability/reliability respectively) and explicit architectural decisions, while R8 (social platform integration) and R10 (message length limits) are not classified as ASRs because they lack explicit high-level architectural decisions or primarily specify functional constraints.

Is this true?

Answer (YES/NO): NO